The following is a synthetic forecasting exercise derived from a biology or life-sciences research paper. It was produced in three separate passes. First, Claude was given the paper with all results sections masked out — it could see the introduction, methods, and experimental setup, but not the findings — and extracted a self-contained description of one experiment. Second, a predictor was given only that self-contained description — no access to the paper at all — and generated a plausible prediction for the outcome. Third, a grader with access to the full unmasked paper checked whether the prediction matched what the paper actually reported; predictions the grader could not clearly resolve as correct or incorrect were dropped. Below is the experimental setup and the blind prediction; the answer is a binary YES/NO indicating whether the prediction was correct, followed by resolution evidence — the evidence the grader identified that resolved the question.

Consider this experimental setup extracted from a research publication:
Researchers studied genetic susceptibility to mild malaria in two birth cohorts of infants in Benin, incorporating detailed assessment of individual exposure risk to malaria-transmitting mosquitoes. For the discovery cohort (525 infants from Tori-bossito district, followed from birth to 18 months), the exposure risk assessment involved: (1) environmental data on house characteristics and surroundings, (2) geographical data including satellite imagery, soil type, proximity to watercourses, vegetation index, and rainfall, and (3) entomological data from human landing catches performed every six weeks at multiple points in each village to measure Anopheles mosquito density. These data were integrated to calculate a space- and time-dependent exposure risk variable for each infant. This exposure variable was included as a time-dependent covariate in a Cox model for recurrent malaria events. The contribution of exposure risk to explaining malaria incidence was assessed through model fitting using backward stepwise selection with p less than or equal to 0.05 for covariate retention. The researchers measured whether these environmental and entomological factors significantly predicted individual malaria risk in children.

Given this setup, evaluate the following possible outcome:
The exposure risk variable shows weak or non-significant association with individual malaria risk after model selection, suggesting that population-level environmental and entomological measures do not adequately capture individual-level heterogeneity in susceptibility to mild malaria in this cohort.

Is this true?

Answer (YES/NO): NO